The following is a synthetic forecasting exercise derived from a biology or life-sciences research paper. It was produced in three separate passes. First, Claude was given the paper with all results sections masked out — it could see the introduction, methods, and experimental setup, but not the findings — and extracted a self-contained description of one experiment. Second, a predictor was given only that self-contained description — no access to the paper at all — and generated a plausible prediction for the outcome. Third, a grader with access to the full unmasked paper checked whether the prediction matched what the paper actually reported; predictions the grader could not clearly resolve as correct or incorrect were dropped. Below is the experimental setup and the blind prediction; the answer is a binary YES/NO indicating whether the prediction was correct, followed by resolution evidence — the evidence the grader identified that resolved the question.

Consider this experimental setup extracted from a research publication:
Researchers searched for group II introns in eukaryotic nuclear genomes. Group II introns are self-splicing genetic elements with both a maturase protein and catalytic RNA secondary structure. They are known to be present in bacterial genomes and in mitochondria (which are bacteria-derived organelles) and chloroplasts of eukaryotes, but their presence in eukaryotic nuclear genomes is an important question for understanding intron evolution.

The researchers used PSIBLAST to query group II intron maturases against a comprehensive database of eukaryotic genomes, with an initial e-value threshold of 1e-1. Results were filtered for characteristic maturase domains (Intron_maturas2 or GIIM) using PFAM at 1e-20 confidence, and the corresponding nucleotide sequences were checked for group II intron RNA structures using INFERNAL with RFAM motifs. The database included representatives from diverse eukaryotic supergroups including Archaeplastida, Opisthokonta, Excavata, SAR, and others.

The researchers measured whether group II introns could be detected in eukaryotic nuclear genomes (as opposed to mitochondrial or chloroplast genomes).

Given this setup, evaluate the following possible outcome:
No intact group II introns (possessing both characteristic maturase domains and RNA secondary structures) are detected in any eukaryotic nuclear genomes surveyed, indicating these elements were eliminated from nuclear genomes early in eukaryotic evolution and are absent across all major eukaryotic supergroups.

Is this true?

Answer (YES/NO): YES